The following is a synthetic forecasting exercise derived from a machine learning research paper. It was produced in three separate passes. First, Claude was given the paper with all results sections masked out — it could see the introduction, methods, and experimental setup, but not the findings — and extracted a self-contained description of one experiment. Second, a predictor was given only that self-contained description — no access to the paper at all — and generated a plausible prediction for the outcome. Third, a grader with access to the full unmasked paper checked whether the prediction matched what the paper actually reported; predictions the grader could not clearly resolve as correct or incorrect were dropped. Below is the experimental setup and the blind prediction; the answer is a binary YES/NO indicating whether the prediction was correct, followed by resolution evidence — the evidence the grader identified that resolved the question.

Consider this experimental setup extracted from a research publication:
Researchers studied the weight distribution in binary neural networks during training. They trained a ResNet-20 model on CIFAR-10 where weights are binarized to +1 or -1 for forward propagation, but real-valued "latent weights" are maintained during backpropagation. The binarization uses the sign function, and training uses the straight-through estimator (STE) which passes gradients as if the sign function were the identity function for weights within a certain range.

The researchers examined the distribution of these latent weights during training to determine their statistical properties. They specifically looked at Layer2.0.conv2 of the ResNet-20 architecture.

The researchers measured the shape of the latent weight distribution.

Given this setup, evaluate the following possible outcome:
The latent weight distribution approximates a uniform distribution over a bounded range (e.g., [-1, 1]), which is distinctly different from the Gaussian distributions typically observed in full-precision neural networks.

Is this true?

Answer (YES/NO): NO